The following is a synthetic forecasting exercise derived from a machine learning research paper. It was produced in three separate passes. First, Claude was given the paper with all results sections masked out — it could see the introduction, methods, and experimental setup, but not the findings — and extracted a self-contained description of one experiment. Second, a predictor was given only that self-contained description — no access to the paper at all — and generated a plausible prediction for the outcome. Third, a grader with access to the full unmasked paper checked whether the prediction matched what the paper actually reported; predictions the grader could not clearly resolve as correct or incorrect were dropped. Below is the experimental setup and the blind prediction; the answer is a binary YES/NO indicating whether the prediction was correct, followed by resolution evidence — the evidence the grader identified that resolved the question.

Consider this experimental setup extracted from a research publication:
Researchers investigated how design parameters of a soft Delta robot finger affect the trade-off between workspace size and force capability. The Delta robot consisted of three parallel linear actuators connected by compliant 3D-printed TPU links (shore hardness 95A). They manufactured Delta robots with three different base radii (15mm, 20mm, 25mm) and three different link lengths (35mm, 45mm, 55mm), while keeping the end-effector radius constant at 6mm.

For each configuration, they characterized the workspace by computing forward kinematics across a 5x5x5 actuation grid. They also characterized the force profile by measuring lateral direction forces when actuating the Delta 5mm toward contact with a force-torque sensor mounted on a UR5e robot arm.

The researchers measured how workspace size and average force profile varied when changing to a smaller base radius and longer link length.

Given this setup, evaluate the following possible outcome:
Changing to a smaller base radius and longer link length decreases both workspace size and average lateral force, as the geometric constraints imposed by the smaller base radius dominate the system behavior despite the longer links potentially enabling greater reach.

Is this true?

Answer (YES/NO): NO